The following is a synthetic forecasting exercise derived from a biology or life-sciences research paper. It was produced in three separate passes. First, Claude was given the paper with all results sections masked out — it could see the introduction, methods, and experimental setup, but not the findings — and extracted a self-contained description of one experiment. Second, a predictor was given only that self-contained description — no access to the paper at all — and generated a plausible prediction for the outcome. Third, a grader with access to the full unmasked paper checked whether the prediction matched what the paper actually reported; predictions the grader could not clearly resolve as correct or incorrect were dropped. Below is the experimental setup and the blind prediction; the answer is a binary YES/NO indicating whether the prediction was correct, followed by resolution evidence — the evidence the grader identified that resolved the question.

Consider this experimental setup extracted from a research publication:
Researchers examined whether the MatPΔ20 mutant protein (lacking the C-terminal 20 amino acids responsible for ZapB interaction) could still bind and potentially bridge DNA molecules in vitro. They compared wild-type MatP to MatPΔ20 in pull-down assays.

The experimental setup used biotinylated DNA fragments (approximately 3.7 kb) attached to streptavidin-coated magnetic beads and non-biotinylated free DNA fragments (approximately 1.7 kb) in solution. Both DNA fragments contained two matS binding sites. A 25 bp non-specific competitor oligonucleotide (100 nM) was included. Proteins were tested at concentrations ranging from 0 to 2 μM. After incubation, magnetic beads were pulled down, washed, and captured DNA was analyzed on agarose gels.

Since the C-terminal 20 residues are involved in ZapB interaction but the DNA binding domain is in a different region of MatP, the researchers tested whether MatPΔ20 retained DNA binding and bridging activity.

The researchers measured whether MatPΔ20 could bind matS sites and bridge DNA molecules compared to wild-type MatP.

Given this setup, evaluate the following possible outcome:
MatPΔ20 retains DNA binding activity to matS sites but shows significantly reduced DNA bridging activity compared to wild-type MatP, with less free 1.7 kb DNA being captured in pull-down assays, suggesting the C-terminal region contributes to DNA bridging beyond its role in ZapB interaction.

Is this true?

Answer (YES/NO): YES